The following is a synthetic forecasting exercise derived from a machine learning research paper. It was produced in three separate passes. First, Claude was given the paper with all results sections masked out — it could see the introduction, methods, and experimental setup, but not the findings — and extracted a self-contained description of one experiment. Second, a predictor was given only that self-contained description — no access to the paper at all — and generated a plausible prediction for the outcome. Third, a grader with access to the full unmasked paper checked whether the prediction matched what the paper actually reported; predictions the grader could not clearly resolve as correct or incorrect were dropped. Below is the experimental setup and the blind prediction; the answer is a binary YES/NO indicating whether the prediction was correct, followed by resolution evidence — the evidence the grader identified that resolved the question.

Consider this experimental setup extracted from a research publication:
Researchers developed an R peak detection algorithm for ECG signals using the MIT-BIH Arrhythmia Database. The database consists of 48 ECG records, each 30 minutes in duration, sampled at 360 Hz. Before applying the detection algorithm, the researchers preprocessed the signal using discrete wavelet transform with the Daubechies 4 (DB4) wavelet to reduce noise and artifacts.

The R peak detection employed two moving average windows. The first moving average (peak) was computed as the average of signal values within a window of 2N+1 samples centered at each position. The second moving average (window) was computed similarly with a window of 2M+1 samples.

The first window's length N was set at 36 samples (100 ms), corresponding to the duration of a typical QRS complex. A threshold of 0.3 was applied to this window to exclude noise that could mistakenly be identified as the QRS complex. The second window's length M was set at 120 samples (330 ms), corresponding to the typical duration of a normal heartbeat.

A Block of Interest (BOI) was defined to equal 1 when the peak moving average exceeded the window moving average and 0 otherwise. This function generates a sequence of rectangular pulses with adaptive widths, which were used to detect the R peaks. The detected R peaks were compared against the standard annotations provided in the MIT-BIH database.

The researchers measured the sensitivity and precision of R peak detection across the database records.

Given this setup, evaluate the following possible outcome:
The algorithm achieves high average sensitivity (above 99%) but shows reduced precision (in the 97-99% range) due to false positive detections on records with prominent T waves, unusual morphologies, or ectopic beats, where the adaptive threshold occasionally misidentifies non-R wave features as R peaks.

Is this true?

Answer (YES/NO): NO